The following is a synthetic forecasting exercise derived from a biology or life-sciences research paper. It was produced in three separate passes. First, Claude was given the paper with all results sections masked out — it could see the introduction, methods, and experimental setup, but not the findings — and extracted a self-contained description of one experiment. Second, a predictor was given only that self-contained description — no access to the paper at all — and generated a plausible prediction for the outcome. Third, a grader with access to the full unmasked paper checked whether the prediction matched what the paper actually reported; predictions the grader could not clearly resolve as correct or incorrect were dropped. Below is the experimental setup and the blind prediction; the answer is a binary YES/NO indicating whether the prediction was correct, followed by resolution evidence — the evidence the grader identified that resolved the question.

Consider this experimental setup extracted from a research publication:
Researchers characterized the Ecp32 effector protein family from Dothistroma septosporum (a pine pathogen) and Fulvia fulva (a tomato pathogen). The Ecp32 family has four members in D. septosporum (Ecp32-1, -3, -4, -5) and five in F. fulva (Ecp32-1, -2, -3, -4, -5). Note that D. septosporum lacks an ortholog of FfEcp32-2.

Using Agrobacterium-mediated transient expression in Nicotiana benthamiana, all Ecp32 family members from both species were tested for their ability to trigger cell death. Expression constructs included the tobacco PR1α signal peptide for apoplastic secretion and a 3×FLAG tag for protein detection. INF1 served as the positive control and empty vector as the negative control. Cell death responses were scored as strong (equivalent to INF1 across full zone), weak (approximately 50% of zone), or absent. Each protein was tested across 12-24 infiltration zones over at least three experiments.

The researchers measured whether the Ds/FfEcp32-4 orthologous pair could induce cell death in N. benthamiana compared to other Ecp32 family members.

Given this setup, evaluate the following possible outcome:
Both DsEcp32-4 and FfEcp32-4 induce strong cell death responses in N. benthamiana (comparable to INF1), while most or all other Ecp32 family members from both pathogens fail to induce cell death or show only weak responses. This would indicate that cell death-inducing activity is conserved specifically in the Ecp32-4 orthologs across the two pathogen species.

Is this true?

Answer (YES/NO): NO